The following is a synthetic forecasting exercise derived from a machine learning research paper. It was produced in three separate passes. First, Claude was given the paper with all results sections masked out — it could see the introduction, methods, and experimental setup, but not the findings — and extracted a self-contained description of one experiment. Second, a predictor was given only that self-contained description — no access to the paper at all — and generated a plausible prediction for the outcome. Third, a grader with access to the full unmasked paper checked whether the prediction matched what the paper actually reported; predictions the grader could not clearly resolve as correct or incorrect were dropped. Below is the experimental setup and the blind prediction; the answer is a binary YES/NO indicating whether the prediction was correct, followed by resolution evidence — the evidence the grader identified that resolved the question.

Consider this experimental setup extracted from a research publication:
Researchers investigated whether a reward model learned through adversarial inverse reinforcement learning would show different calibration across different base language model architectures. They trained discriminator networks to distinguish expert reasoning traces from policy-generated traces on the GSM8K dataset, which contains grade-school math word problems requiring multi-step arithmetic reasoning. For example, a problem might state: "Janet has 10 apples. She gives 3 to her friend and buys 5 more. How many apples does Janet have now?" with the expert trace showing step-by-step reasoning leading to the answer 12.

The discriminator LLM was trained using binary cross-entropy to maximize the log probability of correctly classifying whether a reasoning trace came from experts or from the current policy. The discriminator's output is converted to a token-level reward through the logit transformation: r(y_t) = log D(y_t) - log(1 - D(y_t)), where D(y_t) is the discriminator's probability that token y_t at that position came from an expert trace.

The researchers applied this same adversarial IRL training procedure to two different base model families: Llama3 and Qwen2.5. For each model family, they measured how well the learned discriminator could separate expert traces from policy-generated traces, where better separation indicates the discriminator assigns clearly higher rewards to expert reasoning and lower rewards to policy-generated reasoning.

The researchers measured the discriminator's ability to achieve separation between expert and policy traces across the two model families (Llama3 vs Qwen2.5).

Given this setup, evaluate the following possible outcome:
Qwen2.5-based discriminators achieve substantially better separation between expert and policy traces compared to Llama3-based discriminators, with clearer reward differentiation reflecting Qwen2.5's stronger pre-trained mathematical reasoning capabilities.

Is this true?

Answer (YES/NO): NO